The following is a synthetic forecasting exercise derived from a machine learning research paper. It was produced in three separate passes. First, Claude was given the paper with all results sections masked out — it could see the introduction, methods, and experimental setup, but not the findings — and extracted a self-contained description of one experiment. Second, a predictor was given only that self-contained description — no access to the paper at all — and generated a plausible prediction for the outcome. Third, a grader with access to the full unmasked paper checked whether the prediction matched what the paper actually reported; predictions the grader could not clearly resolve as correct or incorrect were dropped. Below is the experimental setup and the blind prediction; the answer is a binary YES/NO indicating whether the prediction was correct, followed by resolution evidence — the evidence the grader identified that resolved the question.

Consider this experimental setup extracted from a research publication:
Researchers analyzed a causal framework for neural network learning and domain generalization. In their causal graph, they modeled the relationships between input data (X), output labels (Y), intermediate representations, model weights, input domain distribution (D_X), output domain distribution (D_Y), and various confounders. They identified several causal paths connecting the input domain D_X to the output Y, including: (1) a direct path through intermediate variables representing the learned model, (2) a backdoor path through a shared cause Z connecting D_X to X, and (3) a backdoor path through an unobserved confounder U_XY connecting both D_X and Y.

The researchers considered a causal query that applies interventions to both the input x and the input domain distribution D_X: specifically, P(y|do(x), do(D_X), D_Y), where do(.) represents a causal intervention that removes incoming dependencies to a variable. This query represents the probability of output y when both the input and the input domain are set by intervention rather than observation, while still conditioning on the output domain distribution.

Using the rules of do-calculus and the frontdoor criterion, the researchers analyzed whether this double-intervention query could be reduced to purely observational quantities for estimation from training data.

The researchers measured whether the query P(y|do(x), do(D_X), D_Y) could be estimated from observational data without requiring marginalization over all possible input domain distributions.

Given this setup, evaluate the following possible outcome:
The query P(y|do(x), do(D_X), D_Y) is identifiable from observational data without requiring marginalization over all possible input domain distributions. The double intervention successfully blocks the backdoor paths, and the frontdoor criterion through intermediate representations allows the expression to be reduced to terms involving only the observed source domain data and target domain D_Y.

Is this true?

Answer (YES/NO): NO